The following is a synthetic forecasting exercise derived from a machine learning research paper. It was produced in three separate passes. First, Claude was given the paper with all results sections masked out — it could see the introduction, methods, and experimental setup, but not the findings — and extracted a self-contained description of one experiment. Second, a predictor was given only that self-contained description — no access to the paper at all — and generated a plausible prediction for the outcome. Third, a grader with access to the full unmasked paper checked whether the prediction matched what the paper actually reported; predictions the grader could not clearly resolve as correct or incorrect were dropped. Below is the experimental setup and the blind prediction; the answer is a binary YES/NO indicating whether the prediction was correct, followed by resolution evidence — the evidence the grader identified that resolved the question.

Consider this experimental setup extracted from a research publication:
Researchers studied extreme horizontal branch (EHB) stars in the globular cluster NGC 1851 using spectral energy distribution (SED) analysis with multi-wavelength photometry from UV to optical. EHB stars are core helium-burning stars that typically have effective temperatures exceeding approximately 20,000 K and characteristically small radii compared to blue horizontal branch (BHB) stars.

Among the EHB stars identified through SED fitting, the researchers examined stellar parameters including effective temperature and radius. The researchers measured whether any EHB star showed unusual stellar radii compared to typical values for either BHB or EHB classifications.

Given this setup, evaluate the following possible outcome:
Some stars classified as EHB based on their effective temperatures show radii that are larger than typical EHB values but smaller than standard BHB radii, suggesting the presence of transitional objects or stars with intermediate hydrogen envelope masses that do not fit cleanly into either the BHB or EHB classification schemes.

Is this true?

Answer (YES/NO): YES